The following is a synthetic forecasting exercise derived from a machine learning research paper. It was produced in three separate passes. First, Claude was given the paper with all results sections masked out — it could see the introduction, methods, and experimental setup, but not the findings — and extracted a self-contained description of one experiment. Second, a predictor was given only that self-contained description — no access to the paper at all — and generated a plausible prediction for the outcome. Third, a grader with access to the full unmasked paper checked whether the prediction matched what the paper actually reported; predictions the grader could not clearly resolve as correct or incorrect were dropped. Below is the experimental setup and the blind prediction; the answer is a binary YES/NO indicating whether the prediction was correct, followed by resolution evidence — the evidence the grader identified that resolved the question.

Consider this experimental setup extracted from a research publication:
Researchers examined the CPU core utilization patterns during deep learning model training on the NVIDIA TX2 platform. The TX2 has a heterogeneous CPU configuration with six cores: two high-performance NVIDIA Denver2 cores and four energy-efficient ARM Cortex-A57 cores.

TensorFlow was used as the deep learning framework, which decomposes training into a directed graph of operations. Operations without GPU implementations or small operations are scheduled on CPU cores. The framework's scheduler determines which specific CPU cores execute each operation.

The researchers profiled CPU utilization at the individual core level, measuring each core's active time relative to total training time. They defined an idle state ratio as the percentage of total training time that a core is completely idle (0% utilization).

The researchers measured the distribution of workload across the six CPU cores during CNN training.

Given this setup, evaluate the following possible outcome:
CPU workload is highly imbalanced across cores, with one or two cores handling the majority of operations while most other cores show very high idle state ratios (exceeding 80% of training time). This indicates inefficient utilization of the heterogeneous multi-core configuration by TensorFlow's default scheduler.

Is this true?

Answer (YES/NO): NO